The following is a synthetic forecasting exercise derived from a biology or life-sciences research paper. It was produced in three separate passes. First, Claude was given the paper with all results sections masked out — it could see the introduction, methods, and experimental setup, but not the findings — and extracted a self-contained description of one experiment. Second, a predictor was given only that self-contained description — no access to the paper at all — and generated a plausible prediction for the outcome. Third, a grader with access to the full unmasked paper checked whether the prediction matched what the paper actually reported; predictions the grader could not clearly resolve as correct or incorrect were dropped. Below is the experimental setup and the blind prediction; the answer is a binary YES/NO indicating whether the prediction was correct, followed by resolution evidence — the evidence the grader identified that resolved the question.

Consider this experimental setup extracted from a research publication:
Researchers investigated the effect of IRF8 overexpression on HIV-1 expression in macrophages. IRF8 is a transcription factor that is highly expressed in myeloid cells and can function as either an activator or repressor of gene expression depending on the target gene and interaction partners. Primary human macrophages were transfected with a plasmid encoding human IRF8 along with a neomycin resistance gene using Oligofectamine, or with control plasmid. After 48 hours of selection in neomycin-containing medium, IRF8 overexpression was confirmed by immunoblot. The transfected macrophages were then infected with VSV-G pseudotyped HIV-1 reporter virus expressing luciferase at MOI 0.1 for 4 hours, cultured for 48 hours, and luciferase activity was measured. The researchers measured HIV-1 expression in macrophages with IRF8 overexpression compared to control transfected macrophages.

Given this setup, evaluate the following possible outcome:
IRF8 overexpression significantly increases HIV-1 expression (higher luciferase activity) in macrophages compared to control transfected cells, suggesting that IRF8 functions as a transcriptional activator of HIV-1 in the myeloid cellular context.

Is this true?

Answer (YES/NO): NO